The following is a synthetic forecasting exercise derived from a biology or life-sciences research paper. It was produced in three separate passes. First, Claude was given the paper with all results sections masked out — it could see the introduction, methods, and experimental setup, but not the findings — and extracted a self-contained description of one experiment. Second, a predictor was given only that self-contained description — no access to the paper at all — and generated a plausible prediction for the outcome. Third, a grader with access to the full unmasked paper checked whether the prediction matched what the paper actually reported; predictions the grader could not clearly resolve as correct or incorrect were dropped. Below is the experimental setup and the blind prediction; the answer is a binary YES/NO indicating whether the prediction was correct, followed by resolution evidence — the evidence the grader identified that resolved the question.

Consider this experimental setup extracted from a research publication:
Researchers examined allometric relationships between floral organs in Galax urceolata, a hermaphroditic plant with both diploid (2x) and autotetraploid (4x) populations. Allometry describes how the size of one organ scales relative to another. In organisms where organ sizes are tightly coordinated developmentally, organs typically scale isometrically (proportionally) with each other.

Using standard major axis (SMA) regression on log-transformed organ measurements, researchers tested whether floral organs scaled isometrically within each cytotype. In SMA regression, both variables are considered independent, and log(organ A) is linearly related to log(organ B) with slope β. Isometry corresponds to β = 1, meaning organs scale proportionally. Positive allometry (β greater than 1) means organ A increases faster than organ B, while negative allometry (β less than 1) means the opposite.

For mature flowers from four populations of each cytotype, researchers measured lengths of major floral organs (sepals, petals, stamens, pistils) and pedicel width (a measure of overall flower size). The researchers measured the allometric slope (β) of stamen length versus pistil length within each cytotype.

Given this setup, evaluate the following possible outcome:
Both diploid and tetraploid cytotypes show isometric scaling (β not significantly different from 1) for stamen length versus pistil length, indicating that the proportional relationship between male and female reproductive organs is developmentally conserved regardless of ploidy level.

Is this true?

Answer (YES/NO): YES